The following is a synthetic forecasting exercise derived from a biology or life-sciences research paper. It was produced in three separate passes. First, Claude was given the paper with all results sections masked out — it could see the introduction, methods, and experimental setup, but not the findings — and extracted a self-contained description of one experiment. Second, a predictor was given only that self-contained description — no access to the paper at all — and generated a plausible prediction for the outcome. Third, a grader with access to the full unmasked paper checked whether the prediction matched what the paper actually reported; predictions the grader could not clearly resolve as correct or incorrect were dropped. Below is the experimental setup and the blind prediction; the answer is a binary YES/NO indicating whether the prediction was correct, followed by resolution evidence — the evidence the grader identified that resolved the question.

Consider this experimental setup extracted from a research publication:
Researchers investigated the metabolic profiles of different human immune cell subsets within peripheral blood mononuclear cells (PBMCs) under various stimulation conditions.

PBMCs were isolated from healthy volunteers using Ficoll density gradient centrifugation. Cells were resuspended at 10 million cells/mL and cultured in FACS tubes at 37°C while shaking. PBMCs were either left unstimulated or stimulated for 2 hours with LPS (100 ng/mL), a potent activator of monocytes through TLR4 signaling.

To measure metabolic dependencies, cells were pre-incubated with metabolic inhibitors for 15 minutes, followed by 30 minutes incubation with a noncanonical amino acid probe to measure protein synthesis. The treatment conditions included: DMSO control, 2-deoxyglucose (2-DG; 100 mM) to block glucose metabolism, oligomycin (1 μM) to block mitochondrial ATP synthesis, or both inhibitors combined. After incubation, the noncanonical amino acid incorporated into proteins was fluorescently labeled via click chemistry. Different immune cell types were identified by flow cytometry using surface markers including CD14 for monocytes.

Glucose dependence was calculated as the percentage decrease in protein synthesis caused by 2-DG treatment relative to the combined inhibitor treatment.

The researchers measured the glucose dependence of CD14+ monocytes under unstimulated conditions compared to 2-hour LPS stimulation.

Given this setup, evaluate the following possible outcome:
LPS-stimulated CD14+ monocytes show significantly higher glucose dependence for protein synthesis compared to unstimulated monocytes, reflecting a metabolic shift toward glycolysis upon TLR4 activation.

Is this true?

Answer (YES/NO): NO